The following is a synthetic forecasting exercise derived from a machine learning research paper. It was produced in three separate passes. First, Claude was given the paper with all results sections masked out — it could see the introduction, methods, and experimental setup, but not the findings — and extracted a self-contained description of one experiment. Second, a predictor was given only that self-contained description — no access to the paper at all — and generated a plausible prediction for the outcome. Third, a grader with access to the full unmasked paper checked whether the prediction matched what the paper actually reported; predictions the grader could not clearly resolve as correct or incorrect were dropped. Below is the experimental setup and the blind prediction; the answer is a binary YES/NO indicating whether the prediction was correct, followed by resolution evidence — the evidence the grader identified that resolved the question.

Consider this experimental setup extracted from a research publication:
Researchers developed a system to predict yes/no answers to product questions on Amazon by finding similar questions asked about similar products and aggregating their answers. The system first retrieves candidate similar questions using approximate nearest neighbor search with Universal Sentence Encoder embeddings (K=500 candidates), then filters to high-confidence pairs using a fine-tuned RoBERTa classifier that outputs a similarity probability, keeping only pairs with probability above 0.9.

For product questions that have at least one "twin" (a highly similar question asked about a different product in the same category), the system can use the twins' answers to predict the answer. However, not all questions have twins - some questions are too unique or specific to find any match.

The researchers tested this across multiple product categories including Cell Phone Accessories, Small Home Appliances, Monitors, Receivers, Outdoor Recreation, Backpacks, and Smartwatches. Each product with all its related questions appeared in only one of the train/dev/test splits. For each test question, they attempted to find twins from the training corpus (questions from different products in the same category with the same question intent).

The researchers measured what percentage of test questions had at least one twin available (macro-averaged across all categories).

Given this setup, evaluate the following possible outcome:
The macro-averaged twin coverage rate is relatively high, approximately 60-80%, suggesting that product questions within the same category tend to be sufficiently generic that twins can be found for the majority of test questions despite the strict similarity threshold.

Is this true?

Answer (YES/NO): YES